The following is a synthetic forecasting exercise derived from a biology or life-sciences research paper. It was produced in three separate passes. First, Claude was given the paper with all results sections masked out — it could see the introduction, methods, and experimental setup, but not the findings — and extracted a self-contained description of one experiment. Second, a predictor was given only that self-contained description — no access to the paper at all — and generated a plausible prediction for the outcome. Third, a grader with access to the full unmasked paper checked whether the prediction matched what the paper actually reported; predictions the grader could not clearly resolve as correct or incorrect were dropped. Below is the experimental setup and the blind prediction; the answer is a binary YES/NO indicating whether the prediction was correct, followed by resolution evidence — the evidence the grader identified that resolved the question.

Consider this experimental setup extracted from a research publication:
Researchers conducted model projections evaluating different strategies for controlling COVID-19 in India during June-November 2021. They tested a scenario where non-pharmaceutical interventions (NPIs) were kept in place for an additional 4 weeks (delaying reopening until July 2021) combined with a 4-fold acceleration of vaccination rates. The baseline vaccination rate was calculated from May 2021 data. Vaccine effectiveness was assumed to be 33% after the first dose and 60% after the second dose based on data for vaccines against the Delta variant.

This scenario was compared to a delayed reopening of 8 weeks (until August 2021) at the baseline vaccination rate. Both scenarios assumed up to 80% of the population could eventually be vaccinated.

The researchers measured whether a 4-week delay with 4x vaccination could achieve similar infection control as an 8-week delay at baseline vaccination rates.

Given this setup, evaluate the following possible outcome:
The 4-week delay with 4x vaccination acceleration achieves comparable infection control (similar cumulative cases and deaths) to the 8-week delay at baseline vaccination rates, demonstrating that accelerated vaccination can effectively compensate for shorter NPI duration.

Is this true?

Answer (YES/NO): YES